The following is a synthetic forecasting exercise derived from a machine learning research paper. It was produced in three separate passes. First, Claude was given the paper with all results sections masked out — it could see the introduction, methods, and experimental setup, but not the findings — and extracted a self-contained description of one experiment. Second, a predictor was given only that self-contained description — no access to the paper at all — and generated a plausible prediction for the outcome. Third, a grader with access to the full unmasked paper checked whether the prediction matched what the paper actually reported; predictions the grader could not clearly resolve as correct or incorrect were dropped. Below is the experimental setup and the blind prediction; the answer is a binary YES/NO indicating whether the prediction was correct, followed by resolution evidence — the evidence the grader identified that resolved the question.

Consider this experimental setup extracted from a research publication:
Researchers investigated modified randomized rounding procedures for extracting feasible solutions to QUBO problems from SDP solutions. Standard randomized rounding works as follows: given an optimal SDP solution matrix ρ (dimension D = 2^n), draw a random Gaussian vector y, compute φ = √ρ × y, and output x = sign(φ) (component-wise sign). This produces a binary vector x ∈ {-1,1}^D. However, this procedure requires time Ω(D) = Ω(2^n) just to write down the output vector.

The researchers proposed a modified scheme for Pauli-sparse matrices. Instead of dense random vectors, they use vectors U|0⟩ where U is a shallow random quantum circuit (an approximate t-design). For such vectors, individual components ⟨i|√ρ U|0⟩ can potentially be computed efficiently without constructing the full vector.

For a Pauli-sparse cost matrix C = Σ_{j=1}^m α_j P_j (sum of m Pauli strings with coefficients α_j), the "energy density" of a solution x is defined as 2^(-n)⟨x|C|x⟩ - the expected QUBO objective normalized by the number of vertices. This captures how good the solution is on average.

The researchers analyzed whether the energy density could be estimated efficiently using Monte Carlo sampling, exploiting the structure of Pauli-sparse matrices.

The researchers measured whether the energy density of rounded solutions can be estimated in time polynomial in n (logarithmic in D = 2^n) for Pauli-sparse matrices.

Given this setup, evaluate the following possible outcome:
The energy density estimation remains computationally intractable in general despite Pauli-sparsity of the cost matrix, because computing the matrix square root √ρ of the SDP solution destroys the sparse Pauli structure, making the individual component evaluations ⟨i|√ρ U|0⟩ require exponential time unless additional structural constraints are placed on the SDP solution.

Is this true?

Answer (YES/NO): NO